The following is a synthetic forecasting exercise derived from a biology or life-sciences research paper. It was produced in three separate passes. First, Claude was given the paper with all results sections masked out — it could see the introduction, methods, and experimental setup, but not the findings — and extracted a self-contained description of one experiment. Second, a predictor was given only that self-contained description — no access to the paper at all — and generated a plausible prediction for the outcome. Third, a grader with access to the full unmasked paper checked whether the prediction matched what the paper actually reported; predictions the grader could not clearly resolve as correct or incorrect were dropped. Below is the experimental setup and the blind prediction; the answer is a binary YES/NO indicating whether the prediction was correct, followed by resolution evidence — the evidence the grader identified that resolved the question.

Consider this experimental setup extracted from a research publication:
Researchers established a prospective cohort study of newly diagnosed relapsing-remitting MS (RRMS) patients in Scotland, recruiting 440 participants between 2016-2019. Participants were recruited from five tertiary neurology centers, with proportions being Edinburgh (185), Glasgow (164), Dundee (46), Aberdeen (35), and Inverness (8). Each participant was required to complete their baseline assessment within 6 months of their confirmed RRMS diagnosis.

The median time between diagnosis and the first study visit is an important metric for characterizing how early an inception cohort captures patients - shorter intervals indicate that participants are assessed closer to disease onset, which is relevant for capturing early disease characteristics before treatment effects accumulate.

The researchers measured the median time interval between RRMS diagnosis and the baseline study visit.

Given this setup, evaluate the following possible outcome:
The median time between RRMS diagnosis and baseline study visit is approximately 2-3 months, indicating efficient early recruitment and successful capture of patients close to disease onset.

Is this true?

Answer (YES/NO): YES